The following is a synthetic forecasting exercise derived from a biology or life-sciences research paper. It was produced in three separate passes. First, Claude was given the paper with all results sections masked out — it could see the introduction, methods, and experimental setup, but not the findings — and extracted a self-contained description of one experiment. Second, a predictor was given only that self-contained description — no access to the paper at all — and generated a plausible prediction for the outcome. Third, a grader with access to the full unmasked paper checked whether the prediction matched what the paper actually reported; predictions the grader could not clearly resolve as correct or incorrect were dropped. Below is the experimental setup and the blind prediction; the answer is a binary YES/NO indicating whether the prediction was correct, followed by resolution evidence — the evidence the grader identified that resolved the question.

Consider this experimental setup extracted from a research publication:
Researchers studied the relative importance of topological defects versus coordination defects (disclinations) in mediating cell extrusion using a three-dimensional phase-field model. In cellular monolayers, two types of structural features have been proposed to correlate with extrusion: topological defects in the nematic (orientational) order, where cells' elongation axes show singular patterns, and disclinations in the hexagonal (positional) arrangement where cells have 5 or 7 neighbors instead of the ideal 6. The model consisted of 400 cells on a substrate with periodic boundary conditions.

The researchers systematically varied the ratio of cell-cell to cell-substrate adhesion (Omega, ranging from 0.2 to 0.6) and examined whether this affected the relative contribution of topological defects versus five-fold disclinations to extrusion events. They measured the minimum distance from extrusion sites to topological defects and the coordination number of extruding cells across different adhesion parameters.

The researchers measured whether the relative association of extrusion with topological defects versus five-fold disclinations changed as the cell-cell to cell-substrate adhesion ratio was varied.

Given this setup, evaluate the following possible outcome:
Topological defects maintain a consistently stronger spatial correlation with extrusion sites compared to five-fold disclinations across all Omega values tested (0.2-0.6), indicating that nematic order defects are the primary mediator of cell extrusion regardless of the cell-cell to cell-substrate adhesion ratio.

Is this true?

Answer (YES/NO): NO